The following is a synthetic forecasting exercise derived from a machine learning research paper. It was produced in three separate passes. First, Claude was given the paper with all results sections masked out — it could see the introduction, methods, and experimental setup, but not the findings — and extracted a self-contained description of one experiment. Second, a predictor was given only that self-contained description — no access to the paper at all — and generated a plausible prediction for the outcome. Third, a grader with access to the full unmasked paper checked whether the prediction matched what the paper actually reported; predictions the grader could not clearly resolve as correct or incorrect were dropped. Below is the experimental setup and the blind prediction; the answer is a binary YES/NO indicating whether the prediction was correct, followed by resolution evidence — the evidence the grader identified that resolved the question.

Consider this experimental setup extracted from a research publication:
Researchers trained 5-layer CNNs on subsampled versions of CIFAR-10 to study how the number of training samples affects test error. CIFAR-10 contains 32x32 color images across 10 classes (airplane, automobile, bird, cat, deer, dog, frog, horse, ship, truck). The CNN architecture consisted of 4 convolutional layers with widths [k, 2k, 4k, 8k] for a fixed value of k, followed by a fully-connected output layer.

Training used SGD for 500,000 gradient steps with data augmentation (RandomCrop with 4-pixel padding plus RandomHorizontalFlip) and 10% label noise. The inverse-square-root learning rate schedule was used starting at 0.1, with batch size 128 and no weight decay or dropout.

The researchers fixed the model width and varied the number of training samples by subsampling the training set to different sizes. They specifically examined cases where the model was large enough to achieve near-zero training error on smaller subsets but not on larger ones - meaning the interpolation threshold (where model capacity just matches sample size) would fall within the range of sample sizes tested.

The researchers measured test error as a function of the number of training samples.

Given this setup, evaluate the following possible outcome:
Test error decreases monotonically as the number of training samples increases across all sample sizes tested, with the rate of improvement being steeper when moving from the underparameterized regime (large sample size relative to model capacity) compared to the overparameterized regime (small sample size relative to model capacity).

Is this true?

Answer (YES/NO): NO